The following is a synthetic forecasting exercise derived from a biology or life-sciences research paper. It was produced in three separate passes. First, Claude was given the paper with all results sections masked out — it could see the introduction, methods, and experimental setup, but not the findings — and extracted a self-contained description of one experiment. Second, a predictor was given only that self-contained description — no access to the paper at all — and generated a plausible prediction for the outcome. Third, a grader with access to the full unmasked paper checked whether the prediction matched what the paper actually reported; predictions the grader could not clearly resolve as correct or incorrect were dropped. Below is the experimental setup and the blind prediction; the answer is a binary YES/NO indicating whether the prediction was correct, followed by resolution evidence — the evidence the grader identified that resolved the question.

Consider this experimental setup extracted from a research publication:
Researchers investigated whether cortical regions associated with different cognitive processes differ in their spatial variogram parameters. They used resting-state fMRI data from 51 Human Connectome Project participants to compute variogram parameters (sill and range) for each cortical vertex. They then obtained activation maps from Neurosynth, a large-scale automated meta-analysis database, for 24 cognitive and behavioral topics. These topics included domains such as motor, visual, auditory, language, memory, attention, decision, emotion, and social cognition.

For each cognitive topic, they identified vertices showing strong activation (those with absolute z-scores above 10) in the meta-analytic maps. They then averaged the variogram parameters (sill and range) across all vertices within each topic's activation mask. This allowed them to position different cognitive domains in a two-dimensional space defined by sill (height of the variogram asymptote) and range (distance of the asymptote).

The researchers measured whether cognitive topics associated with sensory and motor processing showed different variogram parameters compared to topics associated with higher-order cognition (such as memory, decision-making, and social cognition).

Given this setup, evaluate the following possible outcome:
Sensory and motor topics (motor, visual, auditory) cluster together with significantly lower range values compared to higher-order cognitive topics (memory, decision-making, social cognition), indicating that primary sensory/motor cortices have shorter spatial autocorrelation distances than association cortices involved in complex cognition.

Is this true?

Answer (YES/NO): NO